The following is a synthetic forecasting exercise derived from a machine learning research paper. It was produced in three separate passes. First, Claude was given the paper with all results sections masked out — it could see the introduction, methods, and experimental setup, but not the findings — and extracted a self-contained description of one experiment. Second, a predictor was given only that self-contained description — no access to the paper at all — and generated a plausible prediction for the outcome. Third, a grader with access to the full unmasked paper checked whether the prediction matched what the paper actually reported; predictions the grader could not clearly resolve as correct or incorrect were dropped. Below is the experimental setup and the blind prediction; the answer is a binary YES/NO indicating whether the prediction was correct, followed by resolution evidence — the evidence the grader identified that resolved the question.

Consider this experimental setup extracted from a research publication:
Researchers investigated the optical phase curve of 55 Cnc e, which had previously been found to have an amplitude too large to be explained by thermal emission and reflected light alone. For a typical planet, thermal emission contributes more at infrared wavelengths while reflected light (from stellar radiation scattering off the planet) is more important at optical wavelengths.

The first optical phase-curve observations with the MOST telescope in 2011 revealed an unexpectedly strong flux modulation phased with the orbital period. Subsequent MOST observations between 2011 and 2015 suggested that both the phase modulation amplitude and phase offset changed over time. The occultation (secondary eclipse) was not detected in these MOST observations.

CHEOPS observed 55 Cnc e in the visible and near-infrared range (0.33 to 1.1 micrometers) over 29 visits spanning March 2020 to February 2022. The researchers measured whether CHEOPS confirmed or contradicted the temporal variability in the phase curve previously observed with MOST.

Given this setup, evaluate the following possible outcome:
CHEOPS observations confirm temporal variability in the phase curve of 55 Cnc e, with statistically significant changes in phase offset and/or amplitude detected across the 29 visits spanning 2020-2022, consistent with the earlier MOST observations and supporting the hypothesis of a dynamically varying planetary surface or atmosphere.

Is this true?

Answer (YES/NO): NO